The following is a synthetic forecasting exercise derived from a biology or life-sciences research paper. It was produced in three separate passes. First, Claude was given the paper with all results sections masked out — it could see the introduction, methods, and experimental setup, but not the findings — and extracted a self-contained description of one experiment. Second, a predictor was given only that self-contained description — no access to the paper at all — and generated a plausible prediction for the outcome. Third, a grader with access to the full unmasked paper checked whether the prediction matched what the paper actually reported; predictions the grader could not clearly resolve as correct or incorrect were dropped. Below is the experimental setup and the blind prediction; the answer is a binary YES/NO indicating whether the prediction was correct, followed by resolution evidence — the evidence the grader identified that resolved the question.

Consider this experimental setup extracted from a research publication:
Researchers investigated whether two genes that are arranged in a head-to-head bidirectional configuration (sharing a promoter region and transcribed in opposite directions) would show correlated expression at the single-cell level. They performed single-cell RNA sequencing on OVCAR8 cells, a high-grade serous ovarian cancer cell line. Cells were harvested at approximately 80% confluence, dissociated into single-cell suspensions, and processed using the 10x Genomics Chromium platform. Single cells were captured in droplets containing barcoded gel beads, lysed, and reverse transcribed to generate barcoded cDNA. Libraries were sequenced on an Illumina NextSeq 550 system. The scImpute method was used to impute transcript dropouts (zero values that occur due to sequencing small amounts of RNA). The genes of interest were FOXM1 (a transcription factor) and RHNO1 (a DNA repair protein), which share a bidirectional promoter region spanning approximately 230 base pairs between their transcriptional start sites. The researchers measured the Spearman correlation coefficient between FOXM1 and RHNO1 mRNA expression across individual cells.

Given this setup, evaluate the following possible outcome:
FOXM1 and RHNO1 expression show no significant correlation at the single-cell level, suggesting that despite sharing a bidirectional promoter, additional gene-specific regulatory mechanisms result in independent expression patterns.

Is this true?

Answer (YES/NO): NO